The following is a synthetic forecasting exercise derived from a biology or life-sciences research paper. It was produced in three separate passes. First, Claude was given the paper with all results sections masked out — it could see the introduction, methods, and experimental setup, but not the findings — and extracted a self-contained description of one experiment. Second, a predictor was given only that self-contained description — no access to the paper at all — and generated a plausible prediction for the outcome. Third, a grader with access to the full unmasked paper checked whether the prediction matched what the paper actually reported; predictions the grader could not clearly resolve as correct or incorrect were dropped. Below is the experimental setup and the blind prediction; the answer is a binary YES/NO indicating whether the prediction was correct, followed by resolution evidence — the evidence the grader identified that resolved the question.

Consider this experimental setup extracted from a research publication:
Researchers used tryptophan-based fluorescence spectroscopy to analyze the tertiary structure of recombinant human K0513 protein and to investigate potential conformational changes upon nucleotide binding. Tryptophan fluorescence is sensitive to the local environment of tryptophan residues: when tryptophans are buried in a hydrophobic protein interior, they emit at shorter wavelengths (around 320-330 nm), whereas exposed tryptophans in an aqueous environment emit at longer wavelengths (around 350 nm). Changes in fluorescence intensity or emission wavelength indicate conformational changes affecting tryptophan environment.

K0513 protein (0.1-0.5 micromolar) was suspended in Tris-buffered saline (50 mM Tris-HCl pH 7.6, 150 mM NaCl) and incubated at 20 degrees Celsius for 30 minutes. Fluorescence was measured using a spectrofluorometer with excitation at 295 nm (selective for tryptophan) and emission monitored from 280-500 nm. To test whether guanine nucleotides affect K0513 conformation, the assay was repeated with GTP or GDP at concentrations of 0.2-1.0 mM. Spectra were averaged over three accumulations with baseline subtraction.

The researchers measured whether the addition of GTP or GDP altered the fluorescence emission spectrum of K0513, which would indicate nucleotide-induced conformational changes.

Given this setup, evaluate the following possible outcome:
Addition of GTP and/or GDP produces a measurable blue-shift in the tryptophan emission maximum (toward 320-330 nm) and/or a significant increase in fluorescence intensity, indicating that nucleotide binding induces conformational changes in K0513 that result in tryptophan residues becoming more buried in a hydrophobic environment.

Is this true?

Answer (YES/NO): NO